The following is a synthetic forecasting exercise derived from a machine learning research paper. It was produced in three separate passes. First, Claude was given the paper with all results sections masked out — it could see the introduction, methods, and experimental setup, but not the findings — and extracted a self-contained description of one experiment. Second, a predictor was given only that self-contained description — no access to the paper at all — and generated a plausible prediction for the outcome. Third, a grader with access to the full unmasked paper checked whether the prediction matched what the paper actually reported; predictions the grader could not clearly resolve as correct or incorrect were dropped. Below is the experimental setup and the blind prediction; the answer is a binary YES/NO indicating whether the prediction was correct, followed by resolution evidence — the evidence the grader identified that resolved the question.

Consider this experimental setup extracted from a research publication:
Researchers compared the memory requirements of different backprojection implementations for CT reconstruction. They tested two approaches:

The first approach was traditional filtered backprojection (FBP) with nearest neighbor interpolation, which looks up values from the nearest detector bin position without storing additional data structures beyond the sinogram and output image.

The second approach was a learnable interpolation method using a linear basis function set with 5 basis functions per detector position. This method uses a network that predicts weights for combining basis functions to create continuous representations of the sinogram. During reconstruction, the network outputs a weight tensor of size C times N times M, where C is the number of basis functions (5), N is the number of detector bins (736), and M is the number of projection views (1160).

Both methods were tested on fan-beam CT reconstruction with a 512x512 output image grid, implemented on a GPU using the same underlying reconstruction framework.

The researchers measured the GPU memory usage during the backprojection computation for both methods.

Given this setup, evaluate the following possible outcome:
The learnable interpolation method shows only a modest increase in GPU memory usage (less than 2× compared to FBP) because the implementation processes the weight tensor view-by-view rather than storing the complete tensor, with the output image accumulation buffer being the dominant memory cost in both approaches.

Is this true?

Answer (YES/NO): YES